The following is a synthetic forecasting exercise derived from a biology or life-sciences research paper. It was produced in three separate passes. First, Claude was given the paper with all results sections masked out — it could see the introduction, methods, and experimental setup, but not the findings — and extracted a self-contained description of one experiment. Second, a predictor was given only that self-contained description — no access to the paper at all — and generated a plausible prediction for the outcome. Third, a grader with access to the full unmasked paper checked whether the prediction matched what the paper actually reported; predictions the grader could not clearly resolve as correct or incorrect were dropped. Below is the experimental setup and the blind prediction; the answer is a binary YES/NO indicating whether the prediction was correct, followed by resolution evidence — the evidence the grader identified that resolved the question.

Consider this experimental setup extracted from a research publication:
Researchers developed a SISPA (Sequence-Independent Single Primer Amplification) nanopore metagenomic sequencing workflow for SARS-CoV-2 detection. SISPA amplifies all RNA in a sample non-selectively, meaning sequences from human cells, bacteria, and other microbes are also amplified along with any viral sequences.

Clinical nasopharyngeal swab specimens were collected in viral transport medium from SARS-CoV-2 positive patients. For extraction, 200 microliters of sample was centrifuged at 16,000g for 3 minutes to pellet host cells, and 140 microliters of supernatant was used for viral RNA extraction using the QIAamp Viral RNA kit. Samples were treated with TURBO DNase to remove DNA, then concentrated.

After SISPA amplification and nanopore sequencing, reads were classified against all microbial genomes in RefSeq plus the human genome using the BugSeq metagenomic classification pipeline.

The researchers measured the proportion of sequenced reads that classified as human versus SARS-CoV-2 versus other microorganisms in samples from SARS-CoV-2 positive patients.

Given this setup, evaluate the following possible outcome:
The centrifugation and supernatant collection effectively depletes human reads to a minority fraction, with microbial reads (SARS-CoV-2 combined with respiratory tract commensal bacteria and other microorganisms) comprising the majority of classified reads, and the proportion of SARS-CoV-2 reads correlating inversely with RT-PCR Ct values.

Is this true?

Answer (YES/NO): NO